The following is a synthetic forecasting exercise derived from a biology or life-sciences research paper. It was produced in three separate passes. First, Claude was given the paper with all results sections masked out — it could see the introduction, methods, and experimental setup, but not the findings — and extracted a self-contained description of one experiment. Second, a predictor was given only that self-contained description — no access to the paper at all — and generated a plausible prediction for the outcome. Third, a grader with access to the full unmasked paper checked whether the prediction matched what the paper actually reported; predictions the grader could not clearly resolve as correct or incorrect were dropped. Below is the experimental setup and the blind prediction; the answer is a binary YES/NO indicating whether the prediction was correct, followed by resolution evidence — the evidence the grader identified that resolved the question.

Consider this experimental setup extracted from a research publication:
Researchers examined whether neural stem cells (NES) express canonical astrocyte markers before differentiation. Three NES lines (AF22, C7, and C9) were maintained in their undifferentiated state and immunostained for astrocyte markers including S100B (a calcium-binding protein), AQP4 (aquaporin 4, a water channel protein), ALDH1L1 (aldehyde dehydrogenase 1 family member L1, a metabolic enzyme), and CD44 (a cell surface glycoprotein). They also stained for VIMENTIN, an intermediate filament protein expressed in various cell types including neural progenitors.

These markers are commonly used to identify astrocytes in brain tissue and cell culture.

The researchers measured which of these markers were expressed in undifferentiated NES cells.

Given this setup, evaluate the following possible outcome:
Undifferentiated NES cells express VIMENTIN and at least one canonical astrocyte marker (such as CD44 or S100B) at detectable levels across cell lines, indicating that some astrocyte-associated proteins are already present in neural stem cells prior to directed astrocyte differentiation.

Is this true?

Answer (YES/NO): NO